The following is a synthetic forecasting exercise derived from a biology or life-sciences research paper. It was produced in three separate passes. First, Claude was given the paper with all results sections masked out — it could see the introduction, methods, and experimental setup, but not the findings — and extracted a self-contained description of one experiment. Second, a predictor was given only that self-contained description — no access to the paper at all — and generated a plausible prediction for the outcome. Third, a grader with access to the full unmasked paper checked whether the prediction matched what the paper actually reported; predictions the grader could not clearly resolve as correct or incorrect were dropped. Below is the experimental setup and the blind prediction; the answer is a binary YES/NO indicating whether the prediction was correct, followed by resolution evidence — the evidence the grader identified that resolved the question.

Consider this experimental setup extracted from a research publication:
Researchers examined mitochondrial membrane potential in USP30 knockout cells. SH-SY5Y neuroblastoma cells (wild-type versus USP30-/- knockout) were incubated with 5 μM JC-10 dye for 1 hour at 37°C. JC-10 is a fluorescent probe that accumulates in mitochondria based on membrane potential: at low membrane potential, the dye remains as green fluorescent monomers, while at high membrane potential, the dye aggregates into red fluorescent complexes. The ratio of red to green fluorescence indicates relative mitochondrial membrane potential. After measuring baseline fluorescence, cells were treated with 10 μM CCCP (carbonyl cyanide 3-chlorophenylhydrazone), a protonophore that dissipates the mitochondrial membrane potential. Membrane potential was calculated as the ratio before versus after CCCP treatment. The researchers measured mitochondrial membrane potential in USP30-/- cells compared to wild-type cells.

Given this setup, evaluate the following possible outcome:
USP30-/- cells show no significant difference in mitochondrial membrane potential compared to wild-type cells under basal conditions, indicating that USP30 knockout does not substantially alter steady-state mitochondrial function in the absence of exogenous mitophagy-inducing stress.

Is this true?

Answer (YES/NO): NO